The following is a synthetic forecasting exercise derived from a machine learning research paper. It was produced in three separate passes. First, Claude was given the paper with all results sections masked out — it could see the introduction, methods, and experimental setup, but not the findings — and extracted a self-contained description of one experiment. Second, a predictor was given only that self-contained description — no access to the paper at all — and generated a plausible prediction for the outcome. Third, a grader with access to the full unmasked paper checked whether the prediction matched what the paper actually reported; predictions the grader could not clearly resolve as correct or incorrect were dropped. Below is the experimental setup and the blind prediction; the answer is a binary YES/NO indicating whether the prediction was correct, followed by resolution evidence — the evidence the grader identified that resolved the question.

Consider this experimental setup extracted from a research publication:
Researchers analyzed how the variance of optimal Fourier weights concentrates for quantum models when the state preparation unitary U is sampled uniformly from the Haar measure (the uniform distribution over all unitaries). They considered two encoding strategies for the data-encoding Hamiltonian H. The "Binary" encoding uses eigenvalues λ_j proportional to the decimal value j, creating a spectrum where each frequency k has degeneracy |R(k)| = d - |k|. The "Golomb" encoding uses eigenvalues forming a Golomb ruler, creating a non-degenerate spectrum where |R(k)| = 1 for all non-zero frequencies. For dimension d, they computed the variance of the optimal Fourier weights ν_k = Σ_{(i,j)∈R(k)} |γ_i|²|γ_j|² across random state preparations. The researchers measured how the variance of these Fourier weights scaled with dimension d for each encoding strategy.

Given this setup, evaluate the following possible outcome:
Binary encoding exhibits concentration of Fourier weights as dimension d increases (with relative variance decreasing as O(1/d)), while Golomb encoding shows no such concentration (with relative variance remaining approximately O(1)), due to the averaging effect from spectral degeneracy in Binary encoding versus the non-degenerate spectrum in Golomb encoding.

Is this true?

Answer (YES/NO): NO